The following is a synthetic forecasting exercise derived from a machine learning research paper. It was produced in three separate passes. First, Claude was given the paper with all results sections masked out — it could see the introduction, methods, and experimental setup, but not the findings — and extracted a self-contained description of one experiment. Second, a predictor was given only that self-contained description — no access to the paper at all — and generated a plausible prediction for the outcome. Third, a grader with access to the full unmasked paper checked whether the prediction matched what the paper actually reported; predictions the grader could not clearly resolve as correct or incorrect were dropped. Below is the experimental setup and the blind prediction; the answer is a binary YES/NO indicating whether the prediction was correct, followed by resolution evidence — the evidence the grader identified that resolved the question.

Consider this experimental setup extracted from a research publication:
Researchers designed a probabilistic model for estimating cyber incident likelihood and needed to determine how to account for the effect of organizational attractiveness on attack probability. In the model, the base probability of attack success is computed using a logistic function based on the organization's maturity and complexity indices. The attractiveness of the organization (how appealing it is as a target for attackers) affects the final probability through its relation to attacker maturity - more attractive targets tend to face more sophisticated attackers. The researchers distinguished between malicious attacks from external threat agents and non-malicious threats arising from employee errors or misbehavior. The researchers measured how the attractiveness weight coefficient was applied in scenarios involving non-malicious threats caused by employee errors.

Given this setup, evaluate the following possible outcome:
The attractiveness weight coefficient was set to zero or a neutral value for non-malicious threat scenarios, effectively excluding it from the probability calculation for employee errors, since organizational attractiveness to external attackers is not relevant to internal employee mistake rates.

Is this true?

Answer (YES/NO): YES